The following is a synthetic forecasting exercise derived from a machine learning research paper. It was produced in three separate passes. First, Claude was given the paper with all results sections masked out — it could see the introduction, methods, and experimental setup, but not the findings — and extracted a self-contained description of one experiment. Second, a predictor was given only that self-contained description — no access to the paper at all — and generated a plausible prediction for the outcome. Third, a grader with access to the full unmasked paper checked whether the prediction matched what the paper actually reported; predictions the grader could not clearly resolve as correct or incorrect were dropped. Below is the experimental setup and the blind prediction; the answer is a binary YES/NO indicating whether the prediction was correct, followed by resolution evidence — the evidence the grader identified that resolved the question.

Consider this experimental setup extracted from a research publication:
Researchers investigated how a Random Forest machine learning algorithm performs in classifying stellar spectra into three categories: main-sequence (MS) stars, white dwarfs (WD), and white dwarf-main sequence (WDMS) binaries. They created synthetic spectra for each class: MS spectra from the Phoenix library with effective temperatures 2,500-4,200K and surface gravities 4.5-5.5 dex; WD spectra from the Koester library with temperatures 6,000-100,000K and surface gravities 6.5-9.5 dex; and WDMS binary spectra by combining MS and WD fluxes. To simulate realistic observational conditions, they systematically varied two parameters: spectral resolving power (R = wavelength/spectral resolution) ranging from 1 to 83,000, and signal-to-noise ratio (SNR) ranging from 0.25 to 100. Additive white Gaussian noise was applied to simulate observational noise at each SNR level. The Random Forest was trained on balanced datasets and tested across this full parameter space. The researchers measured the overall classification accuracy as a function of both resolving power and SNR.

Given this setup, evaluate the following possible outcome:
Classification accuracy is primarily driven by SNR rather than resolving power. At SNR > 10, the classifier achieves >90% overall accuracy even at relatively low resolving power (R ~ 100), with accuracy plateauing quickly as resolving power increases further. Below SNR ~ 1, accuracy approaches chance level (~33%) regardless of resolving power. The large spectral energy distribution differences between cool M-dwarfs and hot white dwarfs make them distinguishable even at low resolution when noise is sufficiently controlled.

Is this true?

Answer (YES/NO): NO